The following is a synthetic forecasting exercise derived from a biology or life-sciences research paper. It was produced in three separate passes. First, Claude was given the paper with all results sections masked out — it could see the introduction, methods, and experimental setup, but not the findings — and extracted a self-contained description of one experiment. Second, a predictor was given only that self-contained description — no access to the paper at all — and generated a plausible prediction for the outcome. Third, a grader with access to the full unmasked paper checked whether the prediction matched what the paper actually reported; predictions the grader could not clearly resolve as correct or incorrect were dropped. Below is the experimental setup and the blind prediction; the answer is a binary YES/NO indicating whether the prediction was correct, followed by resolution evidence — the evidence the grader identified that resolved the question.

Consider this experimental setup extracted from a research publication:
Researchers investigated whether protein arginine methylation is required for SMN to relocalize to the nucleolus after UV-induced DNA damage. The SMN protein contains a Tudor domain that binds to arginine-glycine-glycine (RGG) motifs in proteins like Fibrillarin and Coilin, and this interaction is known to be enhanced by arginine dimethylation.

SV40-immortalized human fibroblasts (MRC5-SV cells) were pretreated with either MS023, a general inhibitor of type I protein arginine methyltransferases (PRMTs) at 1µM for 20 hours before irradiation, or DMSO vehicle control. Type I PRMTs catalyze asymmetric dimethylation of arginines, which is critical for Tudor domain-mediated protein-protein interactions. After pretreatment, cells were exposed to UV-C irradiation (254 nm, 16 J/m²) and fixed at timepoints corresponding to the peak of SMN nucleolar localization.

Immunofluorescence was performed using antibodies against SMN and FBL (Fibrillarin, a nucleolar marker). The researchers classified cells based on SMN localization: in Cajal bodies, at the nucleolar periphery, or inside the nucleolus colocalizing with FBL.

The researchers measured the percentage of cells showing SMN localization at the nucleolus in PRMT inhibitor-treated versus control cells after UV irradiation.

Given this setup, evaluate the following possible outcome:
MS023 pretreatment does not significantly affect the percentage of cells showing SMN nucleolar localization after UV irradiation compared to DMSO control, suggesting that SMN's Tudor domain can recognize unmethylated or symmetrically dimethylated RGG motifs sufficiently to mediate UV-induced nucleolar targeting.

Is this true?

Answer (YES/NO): NO